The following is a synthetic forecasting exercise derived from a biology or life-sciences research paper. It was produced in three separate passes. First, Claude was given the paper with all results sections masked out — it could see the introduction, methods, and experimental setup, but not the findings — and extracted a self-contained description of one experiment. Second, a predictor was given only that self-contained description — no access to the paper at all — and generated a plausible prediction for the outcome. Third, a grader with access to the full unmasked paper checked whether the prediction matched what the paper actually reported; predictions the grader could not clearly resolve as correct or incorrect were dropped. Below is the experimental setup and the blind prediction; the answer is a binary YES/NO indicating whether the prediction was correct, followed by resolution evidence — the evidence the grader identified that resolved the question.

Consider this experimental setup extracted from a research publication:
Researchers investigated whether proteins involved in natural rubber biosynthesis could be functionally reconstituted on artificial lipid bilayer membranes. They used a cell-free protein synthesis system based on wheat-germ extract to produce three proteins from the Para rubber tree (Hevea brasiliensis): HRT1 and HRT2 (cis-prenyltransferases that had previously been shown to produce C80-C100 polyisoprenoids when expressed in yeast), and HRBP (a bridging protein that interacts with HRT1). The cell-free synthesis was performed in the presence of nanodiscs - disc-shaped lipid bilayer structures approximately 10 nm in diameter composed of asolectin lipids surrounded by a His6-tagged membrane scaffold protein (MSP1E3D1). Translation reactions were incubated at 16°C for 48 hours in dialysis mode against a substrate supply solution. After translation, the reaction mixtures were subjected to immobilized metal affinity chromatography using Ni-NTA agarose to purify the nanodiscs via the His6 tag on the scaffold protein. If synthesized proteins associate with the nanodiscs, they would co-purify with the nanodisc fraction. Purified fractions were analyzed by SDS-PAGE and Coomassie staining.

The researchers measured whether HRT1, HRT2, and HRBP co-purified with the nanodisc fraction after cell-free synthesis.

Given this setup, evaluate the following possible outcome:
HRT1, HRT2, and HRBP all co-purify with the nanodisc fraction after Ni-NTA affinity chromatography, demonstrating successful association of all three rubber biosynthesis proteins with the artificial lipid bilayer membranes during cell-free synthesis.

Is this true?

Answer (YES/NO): YES